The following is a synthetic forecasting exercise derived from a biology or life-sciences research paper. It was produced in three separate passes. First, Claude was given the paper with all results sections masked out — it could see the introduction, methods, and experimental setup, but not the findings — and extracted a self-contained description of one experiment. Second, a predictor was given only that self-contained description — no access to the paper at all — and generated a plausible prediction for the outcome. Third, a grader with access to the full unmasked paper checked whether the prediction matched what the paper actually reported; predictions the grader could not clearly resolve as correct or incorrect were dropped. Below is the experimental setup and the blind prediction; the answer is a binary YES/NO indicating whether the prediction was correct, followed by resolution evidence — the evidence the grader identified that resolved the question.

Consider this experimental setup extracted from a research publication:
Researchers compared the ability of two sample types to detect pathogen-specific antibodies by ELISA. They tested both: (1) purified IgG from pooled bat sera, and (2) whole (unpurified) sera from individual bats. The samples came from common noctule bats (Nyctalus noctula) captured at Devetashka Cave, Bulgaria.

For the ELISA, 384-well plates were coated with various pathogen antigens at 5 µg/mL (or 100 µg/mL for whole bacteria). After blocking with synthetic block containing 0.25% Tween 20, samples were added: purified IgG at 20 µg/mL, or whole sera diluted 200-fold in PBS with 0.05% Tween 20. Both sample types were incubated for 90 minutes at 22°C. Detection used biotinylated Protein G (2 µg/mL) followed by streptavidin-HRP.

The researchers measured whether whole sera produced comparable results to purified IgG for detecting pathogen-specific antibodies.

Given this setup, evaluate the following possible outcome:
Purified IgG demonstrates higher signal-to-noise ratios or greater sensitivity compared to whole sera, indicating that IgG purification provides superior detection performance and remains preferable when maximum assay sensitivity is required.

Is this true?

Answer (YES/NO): NO